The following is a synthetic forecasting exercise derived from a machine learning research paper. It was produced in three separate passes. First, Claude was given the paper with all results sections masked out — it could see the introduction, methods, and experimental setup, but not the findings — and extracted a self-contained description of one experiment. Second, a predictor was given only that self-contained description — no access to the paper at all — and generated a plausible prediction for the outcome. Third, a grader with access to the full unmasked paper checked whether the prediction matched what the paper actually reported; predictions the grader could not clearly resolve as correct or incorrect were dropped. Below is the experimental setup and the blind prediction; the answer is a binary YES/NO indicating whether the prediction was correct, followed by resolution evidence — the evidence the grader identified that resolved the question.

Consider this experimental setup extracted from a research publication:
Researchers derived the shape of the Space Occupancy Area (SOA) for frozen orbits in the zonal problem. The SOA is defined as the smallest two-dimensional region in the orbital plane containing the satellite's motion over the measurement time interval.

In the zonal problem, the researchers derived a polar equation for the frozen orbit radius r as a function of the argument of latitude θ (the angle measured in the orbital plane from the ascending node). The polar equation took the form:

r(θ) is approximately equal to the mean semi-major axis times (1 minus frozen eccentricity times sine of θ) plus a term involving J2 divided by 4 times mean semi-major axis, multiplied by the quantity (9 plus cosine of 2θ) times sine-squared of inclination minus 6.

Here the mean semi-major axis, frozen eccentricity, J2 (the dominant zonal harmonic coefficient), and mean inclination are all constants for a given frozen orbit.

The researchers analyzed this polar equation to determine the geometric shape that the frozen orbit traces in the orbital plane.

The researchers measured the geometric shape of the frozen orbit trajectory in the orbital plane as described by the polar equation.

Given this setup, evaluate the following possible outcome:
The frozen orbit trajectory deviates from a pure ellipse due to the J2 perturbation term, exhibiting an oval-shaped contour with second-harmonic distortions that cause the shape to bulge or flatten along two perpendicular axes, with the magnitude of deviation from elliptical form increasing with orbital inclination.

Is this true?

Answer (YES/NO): NO